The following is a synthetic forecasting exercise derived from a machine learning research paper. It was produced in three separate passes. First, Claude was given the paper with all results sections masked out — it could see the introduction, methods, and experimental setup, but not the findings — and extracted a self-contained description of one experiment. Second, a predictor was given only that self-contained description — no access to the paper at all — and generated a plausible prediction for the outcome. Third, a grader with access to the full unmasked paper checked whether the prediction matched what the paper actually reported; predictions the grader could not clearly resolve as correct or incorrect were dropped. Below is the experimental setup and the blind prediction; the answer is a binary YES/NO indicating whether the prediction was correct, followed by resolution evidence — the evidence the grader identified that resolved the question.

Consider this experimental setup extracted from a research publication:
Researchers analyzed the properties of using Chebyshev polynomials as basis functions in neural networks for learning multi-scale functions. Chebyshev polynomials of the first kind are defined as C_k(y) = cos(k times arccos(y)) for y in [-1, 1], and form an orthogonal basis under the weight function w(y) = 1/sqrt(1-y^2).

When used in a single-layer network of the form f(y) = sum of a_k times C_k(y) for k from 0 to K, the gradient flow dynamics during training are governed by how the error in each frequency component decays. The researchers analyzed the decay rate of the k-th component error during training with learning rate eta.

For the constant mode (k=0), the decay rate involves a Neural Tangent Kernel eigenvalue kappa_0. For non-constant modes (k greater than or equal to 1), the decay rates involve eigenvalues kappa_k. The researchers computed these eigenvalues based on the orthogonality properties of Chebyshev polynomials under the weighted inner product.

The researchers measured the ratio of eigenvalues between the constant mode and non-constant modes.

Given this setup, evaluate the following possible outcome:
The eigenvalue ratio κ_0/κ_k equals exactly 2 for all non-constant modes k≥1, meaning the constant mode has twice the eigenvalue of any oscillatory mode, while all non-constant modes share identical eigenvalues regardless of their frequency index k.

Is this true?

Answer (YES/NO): YES